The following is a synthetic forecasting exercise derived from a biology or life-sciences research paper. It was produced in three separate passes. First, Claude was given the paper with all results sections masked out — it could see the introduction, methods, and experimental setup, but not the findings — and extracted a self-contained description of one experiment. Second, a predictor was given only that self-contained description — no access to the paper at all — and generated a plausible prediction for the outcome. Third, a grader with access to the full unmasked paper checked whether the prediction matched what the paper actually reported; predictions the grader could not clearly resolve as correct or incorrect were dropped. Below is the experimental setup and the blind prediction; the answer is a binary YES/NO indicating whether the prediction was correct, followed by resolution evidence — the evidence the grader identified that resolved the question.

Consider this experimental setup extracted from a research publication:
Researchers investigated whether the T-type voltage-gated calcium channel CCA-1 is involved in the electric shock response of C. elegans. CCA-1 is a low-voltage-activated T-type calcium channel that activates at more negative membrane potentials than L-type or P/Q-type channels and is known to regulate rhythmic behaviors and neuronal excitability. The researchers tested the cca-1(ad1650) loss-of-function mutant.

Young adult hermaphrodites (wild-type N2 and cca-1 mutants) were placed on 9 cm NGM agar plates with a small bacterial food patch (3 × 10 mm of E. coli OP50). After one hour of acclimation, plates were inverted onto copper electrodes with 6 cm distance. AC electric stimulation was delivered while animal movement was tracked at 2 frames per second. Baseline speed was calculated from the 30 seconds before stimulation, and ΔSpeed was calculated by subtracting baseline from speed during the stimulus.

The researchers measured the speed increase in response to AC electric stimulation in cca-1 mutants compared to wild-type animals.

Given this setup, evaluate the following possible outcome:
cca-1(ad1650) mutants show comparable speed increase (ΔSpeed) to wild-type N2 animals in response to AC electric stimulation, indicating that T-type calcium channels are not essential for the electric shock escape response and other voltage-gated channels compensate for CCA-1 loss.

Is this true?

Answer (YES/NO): YES